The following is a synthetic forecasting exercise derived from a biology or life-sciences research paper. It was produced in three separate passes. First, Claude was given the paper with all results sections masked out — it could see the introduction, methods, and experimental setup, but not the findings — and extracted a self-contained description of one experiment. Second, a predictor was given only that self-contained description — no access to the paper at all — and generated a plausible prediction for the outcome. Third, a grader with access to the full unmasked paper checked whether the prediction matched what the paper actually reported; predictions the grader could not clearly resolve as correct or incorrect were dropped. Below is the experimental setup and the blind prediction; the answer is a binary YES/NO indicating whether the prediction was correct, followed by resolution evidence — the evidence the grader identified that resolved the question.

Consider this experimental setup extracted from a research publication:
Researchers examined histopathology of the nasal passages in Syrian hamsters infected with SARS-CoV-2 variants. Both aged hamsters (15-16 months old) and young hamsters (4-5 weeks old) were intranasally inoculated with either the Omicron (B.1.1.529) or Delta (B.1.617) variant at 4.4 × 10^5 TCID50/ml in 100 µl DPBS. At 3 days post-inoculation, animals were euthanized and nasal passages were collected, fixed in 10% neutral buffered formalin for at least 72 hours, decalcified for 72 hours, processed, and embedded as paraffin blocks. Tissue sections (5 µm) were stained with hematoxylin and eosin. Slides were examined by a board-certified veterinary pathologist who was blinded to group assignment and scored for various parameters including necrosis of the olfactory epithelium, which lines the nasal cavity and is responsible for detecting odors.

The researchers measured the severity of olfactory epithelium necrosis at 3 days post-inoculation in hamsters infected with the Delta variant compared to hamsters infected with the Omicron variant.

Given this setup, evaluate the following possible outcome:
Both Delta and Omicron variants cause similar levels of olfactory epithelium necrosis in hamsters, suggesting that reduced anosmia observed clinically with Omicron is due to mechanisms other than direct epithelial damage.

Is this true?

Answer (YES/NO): NO